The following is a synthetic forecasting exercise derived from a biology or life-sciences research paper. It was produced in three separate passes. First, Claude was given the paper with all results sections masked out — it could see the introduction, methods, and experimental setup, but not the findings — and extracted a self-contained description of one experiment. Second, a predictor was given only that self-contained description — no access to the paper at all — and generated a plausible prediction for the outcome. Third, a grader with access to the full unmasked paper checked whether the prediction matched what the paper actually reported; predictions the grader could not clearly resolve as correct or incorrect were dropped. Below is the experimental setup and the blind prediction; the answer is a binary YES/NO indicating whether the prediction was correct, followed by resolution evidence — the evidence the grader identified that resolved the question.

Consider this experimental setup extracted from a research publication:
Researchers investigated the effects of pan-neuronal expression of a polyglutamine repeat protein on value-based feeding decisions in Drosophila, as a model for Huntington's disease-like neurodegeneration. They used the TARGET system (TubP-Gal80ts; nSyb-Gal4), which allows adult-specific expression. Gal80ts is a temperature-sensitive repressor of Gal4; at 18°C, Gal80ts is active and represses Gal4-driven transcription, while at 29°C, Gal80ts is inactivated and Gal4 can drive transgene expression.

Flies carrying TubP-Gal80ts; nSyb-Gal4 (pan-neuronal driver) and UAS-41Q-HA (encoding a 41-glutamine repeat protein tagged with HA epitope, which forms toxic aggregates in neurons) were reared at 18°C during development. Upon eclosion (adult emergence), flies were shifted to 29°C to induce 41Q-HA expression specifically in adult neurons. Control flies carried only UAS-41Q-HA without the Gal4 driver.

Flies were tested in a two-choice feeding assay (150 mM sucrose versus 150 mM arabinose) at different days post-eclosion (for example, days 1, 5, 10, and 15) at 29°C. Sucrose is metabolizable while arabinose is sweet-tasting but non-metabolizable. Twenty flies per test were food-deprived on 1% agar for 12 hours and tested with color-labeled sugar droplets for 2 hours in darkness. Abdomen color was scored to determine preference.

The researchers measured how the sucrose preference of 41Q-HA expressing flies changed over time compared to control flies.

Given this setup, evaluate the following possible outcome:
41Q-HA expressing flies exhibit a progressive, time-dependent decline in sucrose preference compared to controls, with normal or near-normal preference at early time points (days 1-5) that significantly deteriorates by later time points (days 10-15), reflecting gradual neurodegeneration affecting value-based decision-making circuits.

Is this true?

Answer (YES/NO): NO